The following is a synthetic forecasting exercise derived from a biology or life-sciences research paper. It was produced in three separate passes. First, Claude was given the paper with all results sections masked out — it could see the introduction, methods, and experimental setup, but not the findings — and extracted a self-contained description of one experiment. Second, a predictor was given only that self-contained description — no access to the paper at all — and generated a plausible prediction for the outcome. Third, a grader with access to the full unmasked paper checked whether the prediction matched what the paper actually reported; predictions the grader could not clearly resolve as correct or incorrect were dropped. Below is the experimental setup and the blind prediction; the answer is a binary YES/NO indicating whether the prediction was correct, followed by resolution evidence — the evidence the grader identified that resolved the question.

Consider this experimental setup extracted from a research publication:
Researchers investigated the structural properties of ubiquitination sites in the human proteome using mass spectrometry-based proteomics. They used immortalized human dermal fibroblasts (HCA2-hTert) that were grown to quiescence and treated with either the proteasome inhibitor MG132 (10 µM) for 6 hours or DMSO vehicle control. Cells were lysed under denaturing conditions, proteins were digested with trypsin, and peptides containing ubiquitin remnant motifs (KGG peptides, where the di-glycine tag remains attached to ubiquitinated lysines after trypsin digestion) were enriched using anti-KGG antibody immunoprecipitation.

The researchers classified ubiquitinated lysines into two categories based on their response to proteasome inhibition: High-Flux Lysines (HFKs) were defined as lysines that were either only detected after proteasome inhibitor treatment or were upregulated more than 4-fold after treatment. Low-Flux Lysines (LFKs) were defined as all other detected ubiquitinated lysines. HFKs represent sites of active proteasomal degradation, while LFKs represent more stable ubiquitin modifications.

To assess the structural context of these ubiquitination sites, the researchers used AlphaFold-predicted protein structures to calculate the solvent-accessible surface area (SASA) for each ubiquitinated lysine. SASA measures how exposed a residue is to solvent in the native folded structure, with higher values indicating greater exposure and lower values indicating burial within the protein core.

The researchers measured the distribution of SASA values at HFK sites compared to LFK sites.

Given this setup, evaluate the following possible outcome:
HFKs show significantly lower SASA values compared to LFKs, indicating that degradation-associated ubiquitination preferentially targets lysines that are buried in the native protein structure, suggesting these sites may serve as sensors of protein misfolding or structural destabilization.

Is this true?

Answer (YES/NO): YES